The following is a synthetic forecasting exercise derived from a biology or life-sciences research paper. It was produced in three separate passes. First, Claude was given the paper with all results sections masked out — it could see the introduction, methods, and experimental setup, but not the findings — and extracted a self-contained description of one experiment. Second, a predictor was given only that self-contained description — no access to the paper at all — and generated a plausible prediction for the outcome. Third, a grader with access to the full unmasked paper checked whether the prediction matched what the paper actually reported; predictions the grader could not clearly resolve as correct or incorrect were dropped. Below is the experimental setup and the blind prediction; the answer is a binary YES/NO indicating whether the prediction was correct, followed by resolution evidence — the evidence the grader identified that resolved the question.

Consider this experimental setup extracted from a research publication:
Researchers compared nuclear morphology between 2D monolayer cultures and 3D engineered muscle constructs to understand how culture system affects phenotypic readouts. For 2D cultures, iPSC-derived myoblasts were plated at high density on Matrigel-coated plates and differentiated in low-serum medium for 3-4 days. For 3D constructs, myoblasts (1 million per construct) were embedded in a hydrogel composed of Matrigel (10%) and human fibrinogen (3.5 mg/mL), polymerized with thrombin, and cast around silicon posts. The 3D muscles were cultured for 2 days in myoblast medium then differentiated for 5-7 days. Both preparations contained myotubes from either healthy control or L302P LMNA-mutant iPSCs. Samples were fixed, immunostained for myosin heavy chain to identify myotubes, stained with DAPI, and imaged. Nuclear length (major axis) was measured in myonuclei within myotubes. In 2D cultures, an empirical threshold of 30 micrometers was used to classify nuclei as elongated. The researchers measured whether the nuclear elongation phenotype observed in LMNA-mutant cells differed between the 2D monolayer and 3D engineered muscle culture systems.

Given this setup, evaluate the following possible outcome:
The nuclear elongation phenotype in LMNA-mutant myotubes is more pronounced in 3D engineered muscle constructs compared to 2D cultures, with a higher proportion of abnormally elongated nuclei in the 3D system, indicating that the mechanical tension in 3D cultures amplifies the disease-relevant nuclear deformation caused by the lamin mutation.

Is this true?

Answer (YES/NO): YES